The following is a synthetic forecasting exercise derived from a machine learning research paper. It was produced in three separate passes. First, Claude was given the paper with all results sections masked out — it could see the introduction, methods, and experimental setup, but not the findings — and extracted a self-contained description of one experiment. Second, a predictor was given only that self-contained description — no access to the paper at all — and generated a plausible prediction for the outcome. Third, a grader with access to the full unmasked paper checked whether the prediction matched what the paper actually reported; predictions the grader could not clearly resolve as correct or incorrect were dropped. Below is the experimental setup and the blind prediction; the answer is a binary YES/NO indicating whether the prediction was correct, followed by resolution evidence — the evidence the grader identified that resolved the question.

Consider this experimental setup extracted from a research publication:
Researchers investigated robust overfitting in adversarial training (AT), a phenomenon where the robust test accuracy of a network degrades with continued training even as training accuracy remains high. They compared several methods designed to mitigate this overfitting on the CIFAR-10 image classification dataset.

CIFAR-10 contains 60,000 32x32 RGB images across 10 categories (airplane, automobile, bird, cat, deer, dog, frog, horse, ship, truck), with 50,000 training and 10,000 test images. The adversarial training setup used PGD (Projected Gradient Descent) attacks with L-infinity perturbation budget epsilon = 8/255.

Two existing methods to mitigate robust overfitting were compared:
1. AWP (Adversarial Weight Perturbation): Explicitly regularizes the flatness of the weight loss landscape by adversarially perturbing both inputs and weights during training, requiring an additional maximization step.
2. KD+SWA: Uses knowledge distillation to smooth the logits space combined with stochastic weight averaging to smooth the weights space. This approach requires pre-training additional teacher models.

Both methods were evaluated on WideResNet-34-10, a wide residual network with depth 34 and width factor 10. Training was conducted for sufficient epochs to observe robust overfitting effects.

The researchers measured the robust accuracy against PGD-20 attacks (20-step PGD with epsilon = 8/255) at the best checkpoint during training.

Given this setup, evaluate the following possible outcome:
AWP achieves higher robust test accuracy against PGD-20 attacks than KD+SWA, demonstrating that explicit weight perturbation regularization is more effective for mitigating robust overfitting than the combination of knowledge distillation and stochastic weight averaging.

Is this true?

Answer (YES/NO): YES